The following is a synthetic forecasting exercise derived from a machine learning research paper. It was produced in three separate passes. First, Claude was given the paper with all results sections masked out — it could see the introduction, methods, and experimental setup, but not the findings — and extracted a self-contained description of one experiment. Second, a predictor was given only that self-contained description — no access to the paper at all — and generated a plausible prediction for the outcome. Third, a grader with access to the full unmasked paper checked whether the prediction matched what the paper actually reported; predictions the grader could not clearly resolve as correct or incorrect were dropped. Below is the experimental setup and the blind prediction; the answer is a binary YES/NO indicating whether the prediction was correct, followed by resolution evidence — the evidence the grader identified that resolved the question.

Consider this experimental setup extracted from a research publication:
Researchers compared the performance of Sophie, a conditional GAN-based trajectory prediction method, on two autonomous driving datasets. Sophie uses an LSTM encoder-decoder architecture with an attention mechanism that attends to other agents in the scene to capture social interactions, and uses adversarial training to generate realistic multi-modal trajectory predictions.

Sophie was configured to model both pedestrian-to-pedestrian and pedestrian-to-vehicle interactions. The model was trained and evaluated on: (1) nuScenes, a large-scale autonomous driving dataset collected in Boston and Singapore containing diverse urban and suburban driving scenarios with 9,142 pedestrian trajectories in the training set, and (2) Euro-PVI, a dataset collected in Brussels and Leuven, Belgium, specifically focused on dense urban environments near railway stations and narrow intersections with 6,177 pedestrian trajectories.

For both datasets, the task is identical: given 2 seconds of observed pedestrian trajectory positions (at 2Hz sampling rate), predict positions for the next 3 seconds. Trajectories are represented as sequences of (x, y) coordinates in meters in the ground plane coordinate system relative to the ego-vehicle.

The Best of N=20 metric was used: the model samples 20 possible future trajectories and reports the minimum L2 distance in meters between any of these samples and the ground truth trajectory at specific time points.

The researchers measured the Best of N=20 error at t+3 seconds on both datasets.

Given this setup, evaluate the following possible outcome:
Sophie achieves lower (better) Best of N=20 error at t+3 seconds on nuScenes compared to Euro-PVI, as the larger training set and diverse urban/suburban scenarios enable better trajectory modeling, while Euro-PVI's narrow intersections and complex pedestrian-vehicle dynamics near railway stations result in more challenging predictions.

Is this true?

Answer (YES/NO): YES